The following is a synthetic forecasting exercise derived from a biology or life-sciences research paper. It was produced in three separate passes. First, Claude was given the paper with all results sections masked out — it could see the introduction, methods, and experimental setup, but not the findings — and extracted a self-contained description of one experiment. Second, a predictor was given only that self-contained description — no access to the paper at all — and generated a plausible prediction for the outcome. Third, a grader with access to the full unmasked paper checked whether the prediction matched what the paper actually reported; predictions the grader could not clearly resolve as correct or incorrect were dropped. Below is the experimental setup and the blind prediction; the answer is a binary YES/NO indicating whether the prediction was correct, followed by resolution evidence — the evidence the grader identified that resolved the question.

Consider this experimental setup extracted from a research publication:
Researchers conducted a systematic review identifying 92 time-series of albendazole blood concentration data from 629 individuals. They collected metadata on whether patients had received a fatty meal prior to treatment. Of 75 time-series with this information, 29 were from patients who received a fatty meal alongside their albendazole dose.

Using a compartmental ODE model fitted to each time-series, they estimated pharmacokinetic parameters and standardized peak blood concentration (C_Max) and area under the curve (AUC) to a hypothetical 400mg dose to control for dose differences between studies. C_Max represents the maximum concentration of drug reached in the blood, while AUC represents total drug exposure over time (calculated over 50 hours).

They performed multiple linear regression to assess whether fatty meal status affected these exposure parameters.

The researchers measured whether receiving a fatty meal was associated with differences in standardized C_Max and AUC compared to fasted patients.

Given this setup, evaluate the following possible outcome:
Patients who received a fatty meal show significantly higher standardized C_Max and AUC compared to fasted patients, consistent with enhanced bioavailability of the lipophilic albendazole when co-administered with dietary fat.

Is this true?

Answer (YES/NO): YES